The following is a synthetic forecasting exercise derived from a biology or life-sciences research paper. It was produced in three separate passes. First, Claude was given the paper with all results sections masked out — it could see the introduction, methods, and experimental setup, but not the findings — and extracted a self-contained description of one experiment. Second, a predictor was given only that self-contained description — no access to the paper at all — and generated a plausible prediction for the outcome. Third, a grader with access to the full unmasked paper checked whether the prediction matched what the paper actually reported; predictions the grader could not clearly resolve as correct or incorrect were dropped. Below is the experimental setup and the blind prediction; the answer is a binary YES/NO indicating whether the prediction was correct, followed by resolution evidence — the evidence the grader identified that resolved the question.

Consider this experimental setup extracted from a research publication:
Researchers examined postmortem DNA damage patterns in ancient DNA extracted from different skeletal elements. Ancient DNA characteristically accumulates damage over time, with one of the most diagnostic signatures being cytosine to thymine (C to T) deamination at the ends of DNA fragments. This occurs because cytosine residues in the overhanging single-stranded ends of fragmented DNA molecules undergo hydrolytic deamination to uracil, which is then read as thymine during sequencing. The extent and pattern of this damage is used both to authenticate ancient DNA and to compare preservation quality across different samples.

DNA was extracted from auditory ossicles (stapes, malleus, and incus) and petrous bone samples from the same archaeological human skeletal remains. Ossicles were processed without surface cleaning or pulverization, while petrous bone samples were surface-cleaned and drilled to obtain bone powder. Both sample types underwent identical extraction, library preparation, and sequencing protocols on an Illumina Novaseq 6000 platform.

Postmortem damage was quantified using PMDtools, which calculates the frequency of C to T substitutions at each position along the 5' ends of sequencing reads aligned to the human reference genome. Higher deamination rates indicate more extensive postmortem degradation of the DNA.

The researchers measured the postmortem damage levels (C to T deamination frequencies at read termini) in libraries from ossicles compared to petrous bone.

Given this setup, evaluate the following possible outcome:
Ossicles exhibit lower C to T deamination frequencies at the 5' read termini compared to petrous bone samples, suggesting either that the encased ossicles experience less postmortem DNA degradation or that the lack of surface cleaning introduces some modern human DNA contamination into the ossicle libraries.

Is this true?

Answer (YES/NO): NO